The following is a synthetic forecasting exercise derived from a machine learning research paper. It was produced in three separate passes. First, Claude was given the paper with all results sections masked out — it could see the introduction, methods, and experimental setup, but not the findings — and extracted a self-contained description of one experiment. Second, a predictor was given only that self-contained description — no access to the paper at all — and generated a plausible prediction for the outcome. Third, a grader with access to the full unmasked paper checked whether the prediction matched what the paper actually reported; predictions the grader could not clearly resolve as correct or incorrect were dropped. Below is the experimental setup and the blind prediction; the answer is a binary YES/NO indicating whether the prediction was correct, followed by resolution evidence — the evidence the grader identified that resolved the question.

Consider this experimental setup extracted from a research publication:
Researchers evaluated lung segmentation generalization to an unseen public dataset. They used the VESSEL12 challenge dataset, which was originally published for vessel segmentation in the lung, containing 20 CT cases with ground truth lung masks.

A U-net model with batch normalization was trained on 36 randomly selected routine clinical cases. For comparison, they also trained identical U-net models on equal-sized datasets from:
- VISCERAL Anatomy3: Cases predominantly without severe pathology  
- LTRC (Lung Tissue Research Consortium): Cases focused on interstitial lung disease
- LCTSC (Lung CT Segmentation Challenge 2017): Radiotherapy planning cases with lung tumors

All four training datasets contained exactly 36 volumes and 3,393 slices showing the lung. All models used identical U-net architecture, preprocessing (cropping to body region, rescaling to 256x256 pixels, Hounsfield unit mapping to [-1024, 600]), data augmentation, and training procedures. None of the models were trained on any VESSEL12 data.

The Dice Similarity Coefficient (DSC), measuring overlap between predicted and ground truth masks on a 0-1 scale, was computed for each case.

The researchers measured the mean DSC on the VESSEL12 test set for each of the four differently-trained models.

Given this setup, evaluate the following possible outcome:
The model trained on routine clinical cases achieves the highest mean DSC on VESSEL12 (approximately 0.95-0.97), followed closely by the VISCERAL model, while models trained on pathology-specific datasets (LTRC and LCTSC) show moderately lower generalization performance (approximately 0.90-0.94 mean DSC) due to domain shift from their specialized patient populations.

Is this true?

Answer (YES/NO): NO